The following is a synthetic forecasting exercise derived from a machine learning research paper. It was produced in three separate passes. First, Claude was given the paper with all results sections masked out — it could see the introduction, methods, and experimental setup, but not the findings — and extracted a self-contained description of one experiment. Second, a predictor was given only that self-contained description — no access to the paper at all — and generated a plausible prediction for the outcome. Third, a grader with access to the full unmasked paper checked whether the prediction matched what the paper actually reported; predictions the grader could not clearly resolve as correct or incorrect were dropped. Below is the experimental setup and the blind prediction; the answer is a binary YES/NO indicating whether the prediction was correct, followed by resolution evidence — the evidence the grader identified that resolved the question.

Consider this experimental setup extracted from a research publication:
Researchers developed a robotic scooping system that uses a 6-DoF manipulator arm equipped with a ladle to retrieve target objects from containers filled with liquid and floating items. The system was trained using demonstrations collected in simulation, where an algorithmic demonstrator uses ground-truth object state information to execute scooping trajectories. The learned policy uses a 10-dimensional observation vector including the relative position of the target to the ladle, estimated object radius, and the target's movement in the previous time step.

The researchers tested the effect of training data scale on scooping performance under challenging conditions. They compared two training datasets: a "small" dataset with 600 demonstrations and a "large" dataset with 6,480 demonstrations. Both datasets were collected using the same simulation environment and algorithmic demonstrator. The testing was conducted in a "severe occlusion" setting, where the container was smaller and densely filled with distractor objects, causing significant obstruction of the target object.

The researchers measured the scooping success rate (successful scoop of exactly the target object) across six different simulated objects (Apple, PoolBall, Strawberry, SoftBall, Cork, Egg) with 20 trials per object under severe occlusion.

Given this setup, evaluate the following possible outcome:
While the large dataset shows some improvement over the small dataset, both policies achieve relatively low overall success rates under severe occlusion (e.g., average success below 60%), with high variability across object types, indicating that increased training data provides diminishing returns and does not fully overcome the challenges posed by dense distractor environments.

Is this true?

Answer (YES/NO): NO